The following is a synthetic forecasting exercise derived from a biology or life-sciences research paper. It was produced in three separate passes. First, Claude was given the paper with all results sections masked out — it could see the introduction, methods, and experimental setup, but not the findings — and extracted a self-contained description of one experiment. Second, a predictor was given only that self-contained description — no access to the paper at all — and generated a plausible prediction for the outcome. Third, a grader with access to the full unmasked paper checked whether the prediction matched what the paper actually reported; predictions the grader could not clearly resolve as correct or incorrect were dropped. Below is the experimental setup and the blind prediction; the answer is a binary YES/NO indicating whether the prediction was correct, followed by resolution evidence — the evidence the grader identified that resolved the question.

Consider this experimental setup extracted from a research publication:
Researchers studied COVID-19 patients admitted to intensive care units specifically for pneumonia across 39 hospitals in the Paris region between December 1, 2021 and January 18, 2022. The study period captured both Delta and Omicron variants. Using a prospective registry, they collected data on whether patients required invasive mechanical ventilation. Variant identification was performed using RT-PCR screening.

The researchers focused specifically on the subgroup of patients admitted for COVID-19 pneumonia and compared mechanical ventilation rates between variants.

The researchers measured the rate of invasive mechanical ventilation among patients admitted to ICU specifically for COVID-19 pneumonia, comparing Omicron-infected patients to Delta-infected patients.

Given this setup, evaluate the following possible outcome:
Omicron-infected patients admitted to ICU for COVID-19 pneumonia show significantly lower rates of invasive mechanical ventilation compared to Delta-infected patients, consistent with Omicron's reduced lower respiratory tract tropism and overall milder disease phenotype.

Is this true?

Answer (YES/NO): YES